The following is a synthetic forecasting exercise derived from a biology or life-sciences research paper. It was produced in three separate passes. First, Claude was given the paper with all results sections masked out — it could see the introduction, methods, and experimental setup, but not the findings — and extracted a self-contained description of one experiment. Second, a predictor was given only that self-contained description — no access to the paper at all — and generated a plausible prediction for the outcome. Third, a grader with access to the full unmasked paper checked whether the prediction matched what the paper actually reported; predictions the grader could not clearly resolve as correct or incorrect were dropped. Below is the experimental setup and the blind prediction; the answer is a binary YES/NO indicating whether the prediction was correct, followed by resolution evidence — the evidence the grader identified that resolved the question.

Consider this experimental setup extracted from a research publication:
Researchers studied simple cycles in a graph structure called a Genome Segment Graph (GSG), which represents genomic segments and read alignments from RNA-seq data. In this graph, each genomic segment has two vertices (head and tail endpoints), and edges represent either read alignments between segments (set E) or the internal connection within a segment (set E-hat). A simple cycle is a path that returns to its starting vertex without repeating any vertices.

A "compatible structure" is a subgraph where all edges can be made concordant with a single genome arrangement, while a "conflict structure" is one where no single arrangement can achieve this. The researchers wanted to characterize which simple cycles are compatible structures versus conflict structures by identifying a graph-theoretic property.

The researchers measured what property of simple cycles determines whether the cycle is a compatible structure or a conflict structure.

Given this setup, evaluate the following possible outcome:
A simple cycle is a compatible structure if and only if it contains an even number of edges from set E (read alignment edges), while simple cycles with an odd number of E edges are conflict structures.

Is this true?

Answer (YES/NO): NO